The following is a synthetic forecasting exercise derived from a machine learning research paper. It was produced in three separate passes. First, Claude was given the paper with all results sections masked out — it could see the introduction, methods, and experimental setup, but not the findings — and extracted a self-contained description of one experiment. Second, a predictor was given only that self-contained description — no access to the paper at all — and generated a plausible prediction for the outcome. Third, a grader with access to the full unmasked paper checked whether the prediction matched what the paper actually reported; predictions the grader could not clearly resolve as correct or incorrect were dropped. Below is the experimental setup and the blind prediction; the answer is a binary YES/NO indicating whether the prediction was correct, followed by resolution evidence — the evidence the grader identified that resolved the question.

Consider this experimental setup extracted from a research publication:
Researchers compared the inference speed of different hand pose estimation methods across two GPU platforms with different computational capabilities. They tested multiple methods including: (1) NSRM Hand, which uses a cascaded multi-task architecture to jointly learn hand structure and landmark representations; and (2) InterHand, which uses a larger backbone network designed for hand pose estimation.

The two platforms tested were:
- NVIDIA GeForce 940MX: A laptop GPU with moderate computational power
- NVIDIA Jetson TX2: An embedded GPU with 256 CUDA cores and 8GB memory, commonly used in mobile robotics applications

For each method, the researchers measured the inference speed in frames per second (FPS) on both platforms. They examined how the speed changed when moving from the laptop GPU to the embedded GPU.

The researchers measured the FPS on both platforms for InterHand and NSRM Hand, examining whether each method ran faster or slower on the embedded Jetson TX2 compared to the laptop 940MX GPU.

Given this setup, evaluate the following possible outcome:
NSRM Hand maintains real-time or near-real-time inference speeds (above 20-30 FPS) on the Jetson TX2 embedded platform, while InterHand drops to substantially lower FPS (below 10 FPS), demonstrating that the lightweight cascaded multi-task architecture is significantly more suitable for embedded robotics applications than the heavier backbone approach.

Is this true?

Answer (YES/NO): NO